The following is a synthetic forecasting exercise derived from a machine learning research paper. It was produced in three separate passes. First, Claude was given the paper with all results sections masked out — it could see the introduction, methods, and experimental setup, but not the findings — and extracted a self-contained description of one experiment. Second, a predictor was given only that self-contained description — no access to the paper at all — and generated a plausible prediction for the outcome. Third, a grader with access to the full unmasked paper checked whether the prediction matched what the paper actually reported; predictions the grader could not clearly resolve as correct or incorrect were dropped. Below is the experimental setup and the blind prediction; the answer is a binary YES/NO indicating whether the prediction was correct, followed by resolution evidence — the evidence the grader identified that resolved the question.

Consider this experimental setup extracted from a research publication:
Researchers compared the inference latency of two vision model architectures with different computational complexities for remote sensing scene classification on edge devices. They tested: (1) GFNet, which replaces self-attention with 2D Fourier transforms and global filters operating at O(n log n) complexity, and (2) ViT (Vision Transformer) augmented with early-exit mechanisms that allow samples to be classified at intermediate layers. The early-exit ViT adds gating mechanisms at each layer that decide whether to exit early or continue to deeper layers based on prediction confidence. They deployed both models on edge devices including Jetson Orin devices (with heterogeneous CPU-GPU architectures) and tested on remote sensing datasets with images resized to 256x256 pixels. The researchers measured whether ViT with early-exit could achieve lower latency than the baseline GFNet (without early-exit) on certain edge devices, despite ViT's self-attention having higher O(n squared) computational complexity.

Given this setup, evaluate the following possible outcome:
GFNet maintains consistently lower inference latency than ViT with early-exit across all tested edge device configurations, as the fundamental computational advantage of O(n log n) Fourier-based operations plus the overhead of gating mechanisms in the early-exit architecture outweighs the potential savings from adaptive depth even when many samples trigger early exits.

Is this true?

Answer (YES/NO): NO